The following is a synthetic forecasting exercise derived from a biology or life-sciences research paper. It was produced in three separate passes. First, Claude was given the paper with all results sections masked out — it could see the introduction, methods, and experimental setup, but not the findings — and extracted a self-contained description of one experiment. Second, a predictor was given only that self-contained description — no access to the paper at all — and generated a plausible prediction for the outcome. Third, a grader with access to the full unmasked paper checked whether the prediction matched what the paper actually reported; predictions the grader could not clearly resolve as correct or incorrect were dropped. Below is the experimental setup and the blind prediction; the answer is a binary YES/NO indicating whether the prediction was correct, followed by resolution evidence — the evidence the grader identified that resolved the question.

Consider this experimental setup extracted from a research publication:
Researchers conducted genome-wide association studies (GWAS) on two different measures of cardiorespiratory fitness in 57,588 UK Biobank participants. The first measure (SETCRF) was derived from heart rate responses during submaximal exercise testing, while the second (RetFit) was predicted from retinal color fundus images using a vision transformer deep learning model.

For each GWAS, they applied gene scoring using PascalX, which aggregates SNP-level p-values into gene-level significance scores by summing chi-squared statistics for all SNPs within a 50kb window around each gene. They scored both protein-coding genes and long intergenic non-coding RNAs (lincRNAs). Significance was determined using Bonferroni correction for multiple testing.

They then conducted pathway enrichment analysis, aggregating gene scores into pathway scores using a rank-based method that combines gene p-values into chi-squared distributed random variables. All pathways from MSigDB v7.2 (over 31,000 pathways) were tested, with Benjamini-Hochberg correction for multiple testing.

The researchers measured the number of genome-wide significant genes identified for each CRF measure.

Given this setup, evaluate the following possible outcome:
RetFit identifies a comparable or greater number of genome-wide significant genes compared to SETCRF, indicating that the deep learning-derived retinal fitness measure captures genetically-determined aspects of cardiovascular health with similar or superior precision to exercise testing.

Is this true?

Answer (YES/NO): YES